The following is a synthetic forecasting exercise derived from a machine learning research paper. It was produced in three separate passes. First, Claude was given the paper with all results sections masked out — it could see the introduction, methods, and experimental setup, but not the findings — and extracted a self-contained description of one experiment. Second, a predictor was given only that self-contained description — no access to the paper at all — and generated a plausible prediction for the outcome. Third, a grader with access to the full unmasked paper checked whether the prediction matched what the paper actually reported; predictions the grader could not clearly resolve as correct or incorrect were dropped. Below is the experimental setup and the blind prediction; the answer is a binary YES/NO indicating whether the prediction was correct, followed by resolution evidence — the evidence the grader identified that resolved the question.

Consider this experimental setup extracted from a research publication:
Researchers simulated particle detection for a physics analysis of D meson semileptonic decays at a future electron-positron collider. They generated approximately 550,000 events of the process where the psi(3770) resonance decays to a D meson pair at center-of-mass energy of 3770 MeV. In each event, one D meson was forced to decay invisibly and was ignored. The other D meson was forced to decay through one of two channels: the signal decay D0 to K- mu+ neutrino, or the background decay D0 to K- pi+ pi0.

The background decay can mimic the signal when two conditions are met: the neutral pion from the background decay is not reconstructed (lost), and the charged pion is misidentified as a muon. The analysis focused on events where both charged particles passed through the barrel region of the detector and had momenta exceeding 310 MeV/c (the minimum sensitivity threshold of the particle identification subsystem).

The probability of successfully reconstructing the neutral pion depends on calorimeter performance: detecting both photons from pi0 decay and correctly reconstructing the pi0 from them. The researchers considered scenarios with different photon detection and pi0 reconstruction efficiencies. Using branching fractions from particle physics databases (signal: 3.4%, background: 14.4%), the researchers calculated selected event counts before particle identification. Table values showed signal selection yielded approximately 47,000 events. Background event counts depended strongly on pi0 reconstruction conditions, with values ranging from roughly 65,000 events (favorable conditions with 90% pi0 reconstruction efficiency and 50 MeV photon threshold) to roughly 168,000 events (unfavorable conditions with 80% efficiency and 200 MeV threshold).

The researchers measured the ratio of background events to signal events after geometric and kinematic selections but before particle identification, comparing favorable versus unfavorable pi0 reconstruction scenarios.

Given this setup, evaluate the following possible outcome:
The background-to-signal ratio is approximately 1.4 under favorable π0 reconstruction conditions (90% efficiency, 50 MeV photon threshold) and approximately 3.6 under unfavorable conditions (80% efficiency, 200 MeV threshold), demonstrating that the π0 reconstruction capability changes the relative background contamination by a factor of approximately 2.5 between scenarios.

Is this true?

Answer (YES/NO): YES